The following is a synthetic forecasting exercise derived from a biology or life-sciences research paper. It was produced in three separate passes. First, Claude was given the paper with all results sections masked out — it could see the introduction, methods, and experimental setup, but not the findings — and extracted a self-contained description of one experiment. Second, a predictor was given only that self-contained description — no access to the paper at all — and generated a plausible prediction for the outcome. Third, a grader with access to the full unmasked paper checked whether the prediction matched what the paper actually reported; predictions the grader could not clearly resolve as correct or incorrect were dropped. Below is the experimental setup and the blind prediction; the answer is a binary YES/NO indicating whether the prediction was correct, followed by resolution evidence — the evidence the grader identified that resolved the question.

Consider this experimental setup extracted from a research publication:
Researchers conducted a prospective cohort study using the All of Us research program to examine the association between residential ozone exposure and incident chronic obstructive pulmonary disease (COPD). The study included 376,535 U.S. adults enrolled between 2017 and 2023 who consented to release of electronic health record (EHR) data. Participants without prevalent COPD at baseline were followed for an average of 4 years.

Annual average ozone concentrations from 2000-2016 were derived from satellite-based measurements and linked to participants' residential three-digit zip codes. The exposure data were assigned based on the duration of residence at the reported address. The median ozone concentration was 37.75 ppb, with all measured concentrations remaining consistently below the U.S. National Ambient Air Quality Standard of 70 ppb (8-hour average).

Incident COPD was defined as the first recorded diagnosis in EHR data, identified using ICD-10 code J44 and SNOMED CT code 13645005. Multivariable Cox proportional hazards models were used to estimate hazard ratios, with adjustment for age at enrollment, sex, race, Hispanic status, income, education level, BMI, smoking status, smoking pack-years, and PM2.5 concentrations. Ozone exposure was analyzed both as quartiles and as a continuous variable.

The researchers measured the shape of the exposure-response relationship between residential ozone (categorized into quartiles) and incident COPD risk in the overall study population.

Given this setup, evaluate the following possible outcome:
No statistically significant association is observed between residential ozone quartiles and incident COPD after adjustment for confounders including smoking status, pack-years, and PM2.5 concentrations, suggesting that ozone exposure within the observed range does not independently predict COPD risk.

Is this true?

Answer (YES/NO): NO